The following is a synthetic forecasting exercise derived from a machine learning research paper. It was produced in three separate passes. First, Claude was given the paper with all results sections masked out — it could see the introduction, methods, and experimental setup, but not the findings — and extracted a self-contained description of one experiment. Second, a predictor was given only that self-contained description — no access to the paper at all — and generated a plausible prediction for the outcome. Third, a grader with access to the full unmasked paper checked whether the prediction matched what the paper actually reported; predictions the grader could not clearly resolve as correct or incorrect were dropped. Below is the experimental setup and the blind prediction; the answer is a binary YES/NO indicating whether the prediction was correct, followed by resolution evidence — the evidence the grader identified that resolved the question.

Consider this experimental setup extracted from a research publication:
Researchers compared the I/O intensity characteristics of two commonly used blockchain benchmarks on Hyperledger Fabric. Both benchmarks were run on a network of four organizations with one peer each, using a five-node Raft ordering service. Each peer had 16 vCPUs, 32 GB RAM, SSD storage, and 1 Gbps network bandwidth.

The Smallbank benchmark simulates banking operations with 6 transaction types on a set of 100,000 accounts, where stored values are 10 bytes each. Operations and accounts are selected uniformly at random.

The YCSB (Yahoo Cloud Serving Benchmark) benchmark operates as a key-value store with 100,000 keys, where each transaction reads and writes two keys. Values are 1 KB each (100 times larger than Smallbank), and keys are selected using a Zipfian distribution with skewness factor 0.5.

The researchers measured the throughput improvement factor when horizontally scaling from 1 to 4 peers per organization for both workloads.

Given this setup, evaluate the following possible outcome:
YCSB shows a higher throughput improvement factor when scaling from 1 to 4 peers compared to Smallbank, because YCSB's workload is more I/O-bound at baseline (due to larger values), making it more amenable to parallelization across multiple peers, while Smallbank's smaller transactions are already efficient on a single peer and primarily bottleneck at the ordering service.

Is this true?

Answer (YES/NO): NO